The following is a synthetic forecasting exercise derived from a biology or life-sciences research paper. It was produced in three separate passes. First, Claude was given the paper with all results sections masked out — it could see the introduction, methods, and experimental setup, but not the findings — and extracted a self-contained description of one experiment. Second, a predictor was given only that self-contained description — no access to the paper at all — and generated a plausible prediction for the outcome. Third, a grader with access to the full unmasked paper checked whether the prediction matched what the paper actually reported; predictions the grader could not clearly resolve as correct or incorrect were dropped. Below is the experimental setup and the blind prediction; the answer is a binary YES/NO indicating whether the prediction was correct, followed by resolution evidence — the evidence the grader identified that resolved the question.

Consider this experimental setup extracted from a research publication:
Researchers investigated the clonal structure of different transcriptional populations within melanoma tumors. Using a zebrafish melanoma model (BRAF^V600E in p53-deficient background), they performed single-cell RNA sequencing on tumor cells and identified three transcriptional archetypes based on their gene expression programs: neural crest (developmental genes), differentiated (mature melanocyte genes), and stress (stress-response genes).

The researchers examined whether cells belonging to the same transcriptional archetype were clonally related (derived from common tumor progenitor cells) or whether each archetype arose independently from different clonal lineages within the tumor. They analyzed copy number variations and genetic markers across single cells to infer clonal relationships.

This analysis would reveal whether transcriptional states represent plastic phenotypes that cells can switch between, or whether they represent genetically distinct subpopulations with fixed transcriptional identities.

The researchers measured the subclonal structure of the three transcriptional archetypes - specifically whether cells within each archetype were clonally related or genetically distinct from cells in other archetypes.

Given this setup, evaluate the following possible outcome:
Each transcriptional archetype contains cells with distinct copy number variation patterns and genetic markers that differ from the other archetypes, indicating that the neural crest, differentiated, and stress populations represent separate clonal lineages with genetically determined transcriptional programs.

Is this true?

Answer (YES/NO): NO